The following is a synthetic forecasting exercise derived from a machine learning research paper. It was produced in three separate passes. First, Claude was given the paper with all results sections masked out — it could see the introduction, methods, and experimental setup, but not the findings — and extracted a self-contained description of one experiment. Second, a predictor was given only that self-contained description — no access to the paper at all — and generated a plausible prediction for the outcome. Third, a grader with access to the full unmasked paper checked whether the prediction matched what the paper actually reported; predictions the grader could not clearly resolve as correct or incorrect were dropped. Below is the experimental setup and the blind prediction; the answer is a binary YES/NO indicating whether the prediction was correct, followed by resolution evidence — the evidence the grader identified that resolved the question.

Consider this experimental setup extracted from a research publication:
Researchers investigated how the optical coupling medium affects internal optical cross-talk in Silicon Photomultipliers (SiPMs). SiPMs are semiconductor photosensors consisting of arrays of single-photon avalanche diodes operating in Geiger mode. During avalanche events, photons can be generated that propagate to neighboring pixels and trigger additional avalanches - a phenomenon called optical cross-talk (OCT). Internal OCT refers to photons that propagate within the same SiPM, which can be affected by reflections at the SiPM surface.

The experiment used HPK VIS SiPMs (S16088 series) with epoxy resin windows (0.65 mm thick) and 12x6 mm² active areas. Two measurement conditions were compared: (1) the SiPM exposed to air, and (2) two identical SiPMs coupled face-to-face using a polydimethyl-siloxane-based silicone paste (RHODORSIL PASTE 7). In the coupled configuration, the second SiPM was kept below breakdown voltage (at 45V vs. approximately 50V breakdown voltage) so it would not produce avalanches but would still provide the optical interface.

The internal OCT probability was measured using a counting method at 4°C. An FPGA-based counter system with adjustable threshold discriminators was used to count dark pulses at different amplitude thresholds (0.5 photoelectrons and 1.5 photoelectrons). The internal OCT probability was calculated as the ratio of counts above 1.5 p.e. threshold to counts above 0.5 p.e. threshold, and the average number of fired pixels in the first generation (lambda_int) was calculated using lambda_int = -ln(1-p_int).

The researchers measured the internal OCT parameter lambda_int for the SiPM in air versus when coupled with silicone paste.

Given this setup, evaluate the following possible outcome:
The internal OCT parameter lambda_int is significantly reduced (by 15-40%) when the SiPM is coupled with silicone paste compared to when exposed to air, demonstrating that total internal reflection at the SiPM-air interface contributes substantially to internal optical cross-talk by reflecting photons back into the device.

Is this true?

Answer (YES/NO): NO